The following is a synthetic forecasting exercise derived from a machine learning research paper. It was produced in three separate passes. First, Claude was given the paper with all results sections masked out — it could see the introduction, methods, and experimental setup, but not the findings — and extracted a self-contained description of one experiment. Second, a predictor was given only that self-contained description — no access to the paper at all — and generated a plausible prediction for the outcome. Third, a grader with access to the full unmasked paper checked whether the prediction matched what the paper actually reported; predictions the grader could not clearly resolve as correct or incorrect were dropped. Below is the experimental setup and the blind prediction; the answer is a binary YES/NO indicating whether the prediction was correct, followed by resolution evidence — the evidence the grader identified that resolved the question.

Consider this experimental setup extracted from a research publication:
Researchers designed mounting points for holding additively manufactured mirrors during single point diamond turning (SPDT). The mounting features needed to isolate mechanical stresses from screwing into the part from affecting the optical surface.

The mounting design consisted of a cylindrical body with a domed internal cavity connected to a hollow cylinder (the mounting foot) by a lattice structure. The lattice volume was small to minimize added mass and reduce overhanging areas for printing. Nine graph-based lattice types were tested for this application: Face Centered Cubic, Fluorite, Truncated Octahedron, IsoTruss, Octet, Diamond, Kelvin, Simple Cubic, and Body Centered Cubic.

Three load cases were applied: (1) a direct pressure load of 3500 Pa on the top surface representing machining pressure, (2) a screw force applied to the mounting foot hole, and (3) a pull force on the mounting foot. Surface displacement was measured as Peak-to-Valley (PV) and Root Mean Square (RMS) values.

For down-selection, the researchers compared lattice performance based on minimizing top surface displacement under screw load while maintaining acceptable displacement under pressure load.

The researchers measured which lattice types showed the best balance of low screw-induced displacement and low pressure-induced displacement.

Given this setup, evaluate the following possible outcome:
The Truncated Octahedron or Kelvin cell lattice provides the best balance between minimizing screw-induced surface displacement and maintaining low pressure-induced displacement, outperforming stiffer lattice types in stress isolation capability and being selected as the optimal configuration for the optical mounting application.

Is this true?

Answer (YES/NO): NO